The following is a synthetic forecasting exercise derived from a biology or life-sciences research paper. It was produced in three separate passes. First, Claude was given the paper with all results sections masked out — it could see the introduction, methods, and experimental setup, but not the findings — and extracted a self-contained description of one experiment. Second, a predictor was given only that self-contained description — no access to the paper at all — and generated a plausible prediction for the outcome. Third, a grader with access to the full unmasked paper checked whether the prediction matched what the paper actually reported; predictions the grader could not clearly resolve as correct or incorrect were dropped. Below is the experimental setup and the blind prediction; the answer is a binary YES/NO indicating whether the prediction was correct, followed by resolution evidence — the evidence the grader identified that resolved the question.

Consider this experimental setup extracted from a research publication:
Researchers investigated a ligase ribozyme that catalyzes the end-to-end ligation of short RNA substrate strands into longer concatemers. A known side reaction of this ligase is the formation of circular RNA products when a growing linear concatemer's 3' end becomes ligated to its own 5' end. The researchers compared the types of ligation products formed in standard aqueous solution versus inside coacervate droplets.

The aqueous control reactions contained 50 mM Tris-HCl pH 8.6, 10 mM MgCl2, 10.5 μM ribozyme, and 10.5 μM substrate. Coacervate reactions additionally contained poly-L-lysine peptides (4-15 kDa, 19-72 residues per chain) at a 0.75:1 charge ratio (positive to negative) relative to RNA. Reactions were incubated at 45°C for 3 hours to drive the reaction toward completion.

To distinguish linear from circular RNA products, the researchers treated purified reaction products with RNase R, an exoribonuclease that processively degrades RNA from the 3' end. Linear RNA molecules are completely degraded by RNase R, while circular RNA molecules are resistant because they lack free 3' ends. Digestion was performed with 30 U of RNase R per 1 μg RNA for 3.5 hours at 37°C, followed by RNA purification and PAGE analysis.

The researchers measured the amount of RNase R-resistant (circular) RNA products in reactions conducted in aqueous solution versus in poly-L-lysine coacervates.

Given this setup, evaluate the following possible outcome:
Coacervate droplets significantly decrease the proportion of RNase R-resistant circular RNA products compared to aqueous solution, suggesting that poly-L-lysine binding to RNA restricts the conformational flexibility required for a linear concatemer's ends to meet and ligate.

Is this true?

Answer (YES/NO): YES